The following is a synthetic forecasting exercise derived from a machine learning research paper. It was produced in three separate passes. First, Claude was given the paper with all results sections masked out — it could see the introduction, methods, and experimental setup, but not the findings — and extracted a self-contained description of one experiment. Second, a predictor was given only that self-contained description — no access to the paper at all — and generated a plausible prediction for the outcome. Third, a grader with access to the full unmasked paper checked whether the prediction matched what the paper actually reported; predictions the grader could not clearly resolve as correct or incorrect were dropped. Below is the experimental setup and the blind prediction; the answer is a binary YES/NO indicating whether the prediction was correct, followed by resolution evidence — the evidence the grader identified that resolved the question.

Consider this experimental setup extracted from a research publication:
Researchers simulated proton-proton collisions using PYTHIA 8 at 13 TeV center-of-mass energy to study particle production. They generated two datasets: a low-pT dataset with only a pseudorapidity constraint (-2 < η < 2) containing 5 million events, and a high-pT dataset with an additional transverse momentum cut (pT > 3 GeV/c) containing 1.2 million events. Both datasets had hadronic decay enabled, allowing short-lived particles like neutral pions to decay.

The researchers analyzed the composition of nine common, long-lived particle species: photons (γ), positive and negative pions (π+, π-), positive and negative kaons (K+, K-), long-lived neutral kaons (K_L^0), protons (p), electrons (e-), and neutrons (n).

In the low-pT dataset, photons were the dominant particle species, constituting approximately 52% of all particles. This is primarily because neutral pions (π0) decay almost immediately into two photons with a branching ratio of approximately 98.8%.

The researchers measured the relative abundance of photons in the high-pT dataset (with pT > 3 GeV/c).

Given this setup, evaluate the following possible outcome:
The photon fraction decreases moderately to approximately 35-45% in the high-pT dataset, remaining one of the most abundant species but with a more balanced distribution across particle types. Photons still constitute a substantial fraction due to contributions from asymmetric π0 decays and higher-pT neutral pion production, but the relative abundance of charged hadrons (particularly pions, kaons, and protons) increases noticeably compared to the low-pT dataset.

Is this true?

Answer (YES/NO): NO